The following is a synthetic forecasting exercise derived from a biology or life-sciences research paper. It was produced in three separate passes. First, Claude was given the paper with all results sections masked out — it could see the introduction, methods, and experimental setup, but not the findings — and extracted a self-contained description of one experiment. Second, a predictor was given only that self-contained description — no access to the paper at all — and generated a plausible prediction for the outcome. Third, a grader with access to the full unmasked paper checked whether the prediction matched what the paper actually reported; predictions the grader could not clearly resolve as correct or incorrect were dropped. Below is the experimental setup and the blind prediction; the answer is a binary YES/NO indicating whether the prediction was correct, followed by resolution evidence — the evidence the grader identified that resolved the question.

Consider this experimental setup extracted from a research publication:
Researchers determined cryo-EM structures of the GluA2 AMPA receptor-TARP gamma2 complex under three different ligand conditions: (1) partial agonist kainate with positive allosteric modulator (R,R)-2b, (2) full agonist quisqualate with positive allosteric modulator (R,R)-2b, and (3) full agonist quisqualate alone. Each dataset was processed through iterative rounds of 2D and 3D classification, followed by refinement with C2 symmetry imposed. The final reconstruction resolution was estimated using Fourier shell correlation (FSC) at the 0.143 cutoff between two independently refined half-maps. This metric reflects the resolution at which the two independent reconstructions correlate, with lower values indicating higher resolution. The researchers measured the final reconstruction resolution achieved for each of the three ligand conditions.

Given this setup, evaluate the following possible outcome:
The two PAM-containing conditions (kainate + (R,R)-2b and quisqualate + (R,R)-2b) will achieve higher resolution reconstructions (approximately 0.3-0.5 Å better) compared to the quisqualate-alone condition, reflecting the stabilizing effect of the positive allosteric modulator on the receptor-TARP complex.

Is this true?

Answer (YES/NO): NO